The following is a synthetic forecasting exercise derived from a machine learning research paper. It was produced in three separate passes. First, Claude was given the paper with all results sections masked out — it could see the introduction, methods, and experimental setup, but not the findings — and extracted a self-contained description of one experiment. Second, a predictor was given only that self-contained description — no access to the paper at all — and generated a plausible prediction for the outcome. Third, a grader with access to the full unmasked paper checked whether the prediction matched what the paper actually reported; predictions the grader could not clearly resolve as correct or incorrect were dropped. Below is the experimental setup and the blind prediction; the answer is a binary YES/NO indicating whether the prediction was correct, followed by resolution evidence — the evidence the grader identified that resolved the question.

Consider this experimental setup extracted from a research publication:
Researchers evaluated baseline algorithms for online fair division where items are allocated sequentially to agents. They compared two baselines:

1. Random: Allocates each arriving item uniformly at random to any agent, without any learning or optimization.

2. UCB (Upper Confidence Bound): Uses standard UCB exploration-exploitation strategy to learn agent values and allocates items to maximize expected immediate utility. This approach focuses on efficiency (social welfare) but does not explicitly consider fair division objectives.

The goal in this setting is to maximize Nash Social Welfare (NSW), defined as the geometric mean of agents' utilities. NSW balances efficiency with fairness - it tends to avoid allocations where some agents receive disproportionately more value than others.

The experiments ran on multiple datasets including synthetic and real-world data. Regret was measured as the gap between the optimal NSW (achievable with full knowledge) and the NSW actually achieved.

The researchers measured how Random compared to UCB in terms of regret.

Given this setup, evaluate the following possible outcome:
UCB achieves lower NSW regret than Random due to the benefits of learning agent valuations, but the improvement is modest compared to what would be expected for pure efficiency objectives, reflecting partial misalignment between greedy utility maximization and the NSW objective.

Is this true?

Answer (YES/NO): NO